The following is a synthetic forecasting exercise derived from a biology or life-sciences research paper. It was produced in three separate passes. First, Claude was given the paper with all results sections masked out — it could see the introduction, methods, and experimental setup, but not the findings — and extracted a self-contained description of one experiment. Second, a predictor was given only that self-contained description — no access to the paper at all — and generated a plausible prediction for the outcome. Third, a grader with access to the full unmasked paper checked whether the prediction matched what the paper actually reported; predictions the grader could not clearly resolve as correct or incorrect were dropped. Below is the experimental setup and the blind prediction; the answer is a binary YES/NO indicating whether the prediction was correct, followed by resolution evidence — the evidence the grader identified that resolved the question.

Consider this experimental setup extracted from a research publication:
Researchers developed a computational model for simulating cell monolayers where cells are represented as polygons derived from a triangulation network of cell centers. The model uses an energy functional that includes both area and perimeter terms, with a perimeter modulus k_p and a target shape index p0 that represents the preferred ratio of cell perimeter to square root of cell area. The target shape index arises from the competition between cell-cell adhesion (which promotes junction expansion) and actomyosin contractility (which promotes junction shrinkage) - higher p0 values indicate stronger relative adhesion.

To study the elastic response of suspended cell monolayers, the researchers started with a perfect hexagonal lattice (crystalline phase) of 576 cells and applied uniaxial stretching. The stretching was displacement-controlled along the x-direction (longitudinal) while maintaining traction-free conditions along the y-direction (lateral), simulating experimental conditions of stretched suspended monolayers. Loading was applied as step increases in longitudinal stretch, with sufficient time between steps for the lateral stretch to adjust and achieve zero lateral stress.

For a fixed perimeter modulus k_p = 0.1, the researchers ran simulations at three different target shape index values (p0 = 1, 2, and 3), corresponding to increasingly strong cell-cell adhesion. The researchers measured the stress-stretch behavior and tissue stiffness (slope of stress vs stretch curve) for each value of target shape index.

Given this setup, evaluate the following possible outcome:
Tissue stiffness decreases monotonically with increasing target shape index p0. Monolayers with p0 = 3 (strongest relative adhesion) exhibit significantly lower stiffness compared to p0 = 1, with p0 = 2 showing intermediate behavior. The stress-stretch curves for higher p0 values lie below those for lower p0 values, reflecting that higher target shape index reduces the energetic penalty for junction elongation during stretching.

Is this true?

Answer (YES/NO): YES